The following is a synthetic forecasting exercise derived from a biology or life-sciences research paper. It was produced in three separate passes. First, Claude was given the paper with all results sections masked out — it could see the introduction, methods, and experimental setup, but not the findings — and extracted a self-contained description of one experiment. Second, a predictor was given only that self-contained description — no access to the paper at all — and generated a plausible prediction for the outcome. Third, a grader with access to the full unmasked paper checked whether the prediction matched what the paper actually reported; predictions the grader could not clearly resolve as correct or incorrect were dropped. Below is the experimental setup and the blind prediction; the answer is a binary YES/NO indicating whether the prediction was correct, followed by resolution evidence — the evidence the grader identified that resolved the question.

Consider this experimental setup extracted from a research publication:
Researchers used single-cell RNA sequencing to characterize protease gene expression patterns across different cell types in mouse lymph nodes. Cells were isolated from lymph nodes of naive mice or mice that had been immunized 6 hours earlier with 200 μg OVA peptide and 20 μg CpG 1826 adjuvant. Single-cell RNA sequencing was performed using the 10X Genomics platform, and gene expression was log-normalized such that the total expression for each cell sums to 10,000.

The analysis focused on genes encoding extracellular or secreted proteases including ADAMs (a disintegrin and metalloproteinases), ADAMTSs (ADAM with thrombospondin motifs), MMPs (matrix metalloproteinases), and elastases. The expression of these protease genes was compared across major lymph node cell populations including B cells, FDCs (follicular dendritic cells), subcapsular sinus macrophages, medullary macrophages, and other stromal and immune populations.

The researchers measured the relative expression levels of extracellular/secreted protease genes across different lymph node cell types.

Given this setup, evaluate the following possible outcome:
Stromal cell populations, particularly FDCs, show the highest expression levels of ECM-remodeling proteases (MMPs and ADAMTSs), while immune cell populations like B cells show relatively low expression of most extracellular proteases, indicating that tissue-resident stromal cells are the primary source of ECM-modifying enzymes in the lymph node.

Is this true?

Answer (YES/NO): NO